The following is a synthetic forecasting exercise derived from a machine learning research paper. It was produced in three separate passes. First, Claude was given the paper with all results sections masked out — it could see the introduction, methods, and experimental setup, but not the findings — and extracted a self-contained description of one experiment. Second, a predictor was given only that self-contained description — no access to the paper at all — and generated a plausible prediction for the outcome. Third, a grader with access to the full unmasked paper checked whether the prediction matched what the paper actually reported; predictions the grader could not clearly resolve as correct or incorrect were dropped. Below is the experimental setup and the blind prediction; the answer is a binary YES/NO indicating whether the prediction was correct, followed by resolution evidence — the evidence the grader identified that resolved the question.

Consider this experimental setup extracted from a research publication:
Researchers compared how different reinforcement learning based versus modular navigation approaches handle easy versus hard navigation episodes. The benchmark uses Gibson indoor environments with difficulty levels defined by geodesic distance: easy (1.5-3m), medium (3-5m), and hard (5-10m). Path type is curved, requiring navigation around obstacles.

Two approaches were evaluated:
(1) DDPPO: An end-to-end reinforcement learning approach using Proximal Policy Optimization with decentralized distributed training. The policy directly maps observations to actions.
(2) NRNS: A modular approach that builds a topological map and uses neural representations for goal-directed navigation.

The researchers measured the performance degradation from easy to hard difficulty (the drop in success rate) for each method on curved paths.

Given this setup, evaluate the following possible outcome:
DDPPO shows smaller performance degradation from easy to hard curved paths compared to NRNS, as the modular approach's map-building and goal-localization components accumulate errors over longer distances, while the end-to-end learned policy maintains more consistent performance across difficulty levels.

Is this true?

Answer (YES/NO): NO